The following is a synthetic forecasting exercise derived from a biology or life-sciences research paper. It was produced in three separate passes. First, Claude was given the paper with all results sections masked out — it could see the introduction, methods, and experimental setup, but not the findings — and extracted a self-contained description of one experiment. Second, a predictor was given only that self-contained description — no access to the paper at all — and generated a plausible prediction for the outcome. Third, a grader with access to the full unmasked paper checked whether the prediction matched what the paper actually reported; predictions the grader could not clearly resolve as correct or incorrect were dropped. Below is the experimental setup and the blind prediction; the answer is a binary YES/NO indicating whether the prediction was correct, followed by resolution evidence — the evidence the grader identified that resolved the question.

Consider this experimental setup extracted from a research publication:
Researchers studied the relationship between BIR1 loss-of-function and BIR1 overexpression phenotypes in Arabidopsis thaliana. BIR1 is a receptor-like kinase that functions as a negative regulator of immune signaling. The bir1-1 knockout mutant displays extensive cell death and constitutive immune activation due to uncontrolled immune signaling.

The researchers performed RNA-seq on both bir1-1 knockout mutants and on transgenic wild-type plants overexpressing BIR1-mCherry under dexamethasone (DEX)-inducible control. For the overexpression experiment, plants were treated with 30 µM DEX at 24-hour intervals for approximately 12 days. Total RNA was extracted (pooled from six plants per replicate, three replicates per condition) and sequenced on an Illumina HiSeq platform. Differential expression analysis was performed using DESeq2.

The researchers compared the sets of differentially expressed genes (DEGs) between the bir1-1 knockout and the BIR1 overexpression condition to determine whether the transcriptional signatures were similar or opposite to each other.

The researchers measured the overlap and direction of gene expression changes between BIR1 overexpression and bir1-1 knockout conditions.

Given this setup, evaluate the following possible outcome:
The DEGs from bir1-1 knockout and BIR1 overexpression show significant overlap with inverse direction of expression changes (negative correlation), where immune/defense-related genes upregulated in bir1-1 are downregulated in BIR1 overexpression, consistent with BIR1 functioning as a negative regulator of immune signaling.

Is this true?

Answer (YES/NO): NO